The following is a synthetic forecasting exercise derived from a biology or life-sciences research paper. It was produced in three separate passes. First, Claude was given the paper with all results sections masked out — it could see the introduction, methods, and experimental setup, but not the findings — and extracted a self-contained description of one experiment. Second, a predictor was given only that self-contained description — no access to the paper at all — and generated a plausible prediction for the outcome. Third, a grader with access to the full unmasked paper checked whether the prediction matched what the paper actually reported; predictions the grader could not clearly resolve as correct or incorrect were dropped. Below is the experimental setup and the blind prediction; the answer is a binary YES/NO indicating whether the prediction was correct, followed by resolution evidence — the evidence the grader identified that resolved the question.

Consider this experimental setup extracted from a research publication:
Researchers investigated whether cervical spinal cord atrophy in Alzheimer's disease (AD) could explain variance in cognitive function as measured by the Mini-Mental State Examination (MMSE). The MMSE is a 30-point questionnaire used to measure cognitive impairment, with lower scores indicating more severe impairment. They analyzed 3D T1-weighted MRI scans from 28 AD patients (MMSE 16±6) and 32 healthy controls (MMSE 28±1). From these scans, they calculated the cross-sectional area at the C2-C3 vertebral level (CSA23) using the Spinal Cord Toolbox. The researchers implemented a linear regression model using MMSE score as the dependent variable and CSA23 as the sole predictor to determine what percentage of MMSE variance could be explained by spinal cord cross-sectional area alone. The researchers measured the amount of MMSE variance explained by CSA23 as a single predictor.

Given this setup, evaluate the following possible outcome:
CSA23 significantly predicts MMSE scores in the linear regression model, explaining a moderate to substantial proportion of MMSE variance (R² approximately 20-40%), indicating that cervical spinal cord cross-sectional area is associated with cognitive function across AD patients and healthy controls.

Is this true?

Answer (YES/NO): NO